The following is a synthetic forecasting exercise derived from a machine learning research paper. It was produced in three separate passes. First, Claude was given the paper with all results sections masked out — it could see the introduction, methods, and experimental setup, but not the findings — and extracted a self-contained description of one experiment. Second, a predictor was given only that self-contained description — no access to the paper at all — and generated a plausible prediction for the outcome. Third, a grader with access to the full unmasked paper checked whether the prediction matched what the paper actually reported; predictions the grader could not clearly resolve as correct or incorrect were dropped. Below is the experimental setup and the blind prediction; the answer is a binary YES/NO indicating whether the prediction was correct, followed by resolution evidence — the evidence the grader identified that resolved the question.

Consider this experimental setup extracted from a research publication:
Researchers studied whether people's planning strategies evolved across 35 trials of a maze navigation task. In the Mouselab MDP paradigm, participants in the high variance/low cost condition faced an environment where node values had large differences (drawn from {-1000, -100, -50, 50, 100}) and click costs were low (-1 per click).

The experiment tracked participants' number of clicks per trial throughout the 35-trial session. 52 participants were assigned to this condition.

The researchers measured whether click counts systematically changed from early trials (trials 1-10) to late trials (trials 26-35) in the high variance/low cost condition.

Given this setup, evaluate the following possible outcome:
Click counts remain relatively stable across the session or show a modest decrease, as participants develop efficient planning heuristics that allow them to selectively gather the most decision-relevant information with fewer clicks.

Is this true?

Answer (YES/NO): NO